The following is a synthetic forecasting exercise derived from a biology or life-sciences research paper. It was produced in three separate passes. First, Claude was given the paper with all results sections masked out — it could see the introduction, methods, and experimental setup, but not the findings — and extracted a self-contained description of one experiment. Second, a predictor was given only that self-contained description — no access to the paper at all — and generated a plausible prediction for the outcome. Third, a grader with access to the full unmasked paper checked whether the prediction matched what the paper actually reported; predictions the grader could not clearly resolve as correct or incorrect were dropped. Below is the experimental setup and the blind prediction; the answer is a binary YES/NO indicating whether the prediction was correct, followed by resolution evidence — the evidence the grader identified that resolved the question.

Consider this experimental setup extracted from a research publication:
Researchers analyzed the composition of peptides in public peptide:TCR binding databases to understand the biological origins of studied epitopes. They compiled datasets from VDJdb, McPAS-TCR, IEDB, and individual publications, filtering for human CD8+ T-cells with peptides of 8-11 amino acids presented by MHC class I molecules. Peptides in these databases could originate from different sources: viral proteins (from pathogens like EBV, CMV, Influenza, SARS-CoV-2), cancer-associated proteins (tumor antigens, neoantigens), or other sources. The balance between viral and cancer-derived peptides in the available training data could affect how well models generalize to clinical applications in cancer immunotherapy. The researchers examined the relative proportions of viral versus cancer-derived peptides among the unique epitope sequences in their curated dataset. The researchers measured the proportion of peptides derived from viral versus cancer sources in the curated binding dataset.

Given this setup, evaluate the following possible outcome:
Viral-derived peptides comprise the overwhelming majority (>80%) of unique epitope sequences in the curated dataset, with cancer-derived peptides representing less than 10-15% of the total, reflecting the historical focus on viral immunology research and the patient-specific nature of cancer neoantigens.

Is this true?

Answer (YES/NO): NO